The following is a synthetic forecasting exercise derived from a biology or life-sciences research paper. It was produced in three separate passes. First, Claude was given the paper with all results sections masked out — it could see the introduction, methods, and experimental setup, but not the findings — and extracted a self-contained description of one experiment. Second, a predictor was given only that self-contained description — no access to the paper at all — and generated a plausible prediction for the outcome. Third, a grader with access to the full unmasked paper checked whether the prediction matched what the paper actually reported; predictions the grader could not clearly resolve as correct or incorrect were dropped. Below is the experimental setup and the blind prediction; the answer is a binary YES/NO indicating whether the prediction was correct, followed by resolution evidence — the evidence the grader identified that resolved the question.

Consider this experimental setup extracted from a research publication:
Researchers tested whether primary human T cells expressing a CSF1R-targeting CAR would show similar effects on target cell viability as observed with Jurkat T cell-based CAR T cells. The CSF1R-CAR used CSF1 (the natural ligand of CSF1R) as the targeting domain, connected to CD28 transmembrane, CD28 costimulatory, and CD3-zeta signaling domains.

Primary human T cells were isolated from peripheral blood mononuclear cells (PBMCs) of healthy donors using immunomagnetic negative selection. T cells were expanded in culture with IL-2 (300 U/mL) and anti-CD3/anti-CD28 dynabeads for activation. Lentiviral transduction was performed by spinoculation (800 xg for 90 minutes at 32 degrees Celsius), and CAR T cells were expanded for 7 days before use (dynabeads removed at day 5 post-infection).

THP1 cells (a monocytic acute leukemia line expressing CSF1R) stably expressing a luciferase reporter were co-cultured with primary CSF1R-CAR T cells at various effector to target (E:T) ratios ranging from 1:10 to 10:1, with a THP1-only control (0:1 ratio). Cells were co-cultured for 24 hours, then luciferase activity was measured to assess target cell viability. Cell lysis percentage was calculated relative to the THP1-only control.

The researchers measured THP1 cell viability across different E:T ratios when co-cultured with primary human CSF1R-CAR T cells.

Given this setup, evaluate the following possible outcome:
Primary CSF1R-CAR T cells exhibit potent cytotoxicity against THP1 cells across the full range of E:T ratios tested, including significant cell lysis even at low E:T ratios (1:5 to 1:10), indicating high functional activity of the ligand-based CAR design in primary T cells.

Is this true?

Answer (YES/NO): NO